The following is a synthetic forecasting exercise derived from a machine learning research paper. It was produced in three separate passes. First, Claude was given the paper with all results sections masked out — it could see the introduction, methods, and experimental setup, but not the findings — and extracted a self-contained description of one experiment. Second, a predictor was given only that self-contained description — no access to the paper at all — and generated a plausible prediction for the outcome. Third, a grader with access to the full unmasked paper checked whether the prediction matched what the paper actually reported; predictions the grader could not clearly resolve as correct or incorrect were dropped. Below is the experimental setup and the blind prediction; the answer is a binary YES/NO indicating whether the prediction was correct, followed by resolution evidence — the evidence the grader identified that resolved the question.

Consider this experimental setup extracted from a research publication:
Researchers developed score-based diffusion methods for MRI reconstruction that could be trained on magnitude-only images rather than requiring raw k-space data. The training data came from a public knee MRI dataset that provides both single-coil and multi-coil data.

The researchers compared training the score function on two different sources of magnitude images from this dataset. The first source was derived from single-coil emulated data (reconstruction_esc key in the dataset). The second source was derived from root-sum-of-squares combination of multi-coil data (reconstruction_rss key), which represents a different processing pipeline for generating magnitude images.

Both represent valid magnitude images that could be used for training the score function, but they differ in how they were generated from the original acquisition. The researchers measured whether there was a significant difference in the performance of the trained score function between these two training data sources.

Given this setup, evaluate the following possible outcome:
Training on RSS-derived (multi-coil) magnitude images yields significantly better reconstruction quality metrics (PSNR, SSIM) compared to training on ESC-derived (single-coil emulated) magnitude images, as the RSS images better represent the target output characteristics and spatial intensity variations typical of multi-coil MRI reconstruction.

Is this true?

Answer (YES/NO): NO